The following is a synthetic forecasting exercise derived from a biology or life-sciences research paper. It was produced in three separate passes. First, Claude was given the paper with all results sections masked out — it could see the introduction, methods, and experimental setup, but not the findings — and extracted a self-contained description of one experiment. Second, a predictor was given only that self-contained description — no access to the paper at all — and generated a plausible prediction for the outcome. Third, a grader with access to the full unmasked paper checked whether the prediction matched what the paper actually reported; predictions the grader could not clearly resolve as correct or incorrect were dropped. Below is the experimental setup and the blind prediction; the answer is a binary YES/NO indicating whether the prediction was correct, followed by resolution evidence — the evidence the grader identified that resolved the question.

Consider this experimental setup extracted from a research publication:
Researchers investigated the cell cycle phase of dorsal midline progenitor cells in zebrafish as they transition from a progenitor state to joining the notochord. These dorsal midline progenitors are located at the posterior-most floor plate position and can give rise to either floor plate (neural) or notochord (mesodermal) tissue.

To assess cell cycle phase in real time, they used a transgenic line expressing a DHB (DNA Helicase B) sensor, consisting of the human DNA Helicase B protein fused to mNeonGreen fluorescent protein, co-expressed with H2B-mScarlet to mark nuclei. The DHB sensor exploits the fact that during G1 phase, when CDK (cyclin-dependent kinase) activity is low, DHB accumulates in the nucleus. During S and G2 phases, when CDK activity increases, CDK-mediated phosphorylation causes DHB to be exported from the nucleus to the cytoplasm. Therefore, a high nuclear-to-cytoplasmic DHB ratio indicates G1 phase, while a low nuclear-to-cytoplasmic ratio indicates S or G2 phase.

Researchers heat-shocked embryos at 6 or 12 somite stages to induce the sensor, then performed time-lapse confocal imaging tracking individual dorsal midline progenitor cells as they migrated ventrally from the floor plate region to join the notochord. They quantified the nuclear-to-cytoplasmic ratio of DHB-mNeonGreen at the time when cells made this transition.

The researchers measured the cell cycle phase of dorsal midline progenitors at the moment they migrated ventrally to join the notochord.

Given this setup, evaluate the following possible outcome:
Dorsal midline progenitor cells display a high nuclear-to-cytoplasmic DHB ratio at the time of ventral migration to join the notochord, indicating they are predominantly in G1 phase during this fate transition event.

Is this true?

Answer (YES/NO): YES